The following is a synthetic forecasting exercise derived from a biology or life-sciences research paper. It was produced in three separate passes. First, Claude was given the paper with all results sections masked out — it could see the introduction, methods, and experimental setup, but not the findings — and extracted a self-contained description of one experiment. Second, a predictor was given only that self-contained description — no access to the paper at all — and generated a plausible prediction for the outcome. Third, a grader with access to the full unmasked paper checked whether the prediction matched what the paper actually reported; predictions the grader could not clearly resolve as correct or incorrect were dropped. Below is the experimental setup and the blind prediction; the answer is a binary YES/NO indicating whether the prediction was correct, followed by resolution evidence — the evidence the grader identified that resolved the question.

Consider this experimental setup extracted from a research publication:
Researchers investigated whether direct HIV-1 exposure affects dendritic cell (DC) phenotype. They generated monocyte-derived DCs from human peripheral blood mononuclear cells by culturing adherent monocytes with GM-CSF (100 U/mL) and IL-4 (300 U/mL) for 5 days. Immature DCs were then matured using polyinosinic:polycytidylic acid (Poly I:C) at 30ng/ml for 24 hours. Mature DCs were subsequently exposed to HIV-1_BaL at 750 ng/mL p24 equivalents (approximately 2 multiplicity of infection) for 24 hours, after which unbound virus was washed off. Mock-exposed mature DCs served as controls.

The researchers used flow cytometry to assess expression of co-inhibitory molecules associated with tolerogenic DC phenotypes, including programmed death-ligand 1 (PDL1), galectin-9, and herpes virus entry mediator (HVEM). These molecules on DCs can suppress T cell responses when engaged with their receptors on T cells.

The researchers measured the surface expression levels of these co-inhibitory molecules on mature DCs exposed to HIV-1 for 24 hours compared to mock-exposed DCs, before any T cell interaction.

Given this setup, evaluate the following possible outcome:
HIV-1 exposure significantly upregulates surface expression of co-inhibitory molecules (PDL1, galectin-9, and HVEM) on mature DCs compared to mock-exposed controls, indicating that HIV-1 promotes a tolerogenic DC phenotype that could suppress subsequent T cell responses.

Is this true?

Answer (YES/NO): NO